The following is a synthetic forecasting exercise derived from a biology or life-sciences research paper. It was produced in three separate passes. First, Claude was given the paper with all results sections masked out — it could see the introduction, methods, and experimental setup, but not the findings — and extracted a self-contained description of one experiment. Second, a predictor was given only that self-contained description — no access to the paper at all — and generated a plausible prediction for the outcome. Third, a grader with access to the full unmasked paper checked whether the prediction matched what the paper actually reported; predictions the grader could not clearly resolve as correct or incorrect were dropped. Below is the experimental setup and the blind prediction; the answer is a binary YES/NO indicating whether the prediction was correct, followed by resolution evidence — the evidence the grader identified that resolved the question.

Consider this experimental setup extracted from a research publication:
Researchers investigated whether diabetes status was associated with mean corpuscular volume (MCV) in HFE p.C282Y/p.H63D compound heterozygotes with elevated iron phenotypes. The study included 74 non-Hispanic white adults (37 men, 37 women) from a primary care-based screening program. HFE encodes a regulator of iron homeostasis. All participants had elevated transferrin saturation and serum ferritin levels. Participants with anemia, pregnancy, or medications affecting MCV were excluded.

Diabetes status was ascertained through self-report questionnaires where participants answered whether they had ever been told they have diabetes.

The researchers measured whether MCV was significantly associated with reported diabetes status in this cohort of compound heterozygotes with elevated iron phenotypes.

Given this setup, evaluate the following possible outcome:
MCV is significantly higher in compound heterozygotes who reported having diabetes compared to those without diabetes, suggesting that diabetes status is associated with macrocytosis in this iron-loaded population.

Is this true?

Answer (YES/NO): NO